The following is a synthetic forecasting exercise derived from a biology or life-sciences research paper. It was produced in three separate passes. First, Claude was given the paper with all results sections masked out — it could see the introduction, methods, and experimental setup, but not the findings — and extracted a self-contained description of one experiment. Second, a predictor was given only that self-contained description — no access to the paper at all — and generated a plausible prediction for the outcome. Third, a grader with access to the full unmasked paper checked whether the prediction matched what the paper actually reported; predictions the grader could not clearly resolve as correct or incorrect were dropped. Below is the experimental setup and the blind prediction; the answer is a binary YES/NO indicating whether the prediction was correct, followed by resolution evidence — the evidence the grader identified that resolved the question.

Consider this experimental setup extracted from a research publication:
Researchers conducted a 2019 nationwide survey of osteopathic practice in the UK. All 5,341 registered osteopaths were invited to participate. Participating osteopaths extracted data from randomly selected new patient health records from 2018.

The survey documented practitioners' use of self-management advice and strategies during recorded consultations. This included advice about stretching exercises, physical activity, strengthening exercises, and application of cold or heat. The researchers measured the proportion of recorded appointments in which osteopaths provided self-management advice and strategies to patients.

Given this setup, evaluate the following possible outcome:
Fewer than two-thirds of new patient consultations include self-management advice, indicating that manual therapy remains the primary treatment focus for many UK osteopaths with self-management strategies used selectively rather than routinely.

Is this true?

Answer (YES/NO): YES